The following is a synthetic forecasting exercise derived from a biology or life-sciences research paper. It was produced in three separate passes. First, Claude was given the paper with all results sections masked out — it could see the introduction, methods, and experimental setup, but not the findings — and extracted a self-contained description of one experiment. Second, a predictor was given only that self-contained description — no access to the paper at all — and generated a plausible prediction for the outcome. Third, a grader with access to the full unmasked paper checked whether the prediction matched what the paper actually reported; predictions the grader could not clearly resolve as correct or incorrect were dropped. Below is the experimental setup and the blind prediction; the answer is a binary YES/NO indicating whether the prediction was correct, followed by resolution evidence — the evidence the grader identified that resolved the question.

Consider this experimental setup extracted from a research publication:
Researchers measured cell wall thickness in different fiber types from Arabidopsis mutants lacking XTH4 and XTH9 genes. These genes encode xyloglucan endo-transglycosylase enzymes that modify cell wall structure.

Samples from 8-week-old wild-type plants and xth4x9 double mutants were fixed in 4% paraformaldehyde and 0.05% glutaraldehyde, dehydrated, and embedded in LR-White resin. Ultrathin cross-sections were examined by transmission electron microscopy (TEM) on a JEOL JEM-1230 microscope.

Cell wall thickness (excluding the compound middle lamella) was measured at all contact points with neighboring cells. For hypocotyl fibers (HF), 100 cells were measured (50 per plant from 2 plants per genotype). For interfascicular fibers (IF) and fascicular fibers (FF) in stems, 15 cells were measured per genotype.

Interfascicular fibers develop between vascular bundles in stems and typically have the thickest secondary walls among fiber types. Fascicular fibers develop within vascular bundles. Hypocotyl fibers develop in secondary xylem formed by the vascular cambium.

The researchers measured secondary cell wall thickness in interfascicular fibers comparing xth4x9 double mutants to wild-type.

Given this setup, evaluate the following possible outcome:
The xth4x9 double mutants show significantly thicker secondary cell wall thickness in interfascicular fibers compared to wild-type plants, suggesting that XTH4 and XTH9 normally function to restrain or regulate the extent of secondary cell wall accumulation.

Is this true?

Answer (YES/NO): NO